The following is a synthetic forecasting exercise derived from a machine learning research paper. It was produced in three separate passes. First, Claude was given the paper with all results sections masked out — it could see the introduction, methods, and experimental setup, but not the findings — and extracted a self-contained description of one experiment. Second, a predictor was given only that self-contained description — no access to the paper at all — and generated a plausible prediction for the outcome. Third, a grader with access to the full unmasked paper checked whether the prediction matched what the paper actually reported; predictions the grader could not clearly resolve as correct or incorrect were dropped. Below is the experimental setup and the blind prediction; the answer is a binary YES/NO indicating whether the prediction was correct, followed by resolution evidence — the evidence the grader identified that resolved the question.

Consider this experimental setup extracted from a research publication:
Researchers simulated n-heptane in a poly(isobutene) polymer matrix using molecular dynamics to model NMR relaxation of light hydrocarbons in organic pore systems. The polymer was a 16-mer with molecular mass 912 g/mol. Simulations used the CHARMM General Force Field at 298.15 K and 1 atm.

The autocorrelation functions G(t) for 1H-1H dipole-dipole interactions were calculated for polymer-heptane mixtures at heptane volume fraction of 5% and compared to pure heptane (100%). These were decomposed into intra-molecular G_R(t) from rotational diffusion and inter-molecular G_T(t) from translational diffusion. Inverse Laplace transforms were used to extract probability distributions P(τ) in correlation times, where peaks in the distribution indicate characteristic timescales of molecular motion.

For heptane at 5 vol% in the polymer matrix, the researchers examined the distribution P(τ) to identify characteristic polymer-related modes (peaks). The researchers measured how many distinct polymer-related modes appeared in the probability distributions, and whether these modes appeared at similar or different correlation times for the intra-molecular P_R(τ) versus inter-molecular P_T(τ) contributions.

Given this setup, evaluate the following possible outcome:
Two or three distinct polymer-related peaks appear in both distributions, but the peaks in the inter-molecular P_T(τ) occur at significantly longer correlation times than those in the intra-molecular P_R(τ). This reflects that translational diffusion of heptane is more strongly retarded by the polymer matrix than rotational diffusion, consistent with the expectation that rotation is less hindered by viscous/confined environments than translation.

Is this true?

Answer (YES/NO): NO